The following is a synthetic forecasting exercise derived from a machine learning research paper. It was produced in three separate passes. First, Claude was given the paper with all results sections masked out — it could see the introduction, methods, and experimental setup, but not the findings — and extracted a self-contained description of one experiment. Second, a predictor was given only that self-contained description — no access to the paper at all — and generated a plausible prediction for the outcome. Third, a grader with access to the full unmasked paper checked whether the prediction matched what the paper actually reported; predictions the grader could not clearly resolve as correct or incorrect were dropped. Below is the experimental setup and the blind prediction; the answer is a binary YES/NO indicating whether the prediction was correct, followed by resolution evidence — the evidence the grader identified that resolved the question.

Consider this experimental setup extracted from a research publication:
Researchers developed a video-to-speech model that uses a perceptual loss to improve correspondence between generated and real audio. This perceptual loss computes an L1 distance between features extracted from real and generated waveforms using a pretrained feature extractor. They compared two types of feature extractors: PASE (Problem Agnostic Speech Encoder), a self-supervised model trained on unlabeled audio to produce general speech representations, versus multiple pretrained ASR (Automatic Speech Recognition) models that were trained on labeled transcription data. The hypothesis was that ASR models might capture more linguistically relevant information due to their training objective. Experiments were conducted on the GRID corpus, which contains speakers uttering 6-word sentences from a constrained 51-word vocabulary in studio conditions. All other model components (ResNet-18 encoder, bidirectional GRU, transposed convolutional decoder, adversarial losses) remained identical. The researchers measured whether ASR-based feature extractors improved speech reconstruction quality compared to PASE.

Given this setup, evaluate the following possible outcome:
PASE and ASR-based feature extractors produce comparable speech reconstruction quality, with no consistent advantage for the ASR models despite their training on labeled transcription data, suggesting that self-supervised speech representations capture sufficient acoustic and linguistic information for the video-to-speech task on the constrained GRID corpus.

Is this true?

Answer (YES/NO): YES